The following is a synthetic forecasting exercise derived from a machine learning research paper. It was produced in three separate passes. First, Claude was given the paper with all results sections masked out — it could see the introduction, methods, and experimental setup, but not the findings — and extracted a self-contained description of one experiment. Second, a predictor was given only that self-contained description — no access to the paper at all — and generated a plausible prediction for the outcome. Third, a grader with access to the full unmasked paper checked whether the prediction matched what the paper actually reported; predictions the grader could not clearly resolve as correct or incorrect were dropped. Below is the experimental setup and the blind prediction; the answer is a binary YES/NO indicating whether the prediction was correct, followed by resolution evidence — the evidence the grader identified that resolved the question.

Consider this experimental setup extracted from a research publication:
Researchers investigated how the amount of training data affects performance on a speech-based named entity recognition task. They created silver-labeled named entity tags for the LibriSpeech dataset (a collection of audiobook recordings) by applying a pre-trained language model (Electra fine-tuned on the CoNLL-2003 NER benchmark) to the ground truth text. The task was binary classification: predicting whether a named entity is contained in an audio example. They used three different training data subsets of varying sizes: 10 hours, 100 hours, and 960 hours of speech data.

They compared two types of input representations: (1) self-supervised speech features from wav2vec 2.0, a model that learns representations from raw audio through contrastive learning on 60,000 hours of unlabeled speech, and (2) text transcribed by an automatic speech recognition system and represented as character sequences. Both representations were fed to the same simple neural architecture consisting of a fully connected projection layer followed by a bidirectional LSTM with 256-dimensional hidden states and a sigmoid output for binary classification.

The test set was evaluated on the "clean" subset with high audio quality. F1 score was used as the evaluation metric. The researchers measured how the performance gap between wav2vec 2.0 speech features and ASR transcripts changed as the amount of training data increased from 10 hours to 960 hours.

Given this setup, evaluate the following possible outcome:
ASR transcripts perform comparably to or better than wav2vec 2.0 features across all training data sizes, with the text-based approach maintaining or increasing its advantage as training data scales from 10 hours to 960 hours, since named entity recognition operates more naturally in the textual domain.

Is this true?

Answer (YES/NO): NO